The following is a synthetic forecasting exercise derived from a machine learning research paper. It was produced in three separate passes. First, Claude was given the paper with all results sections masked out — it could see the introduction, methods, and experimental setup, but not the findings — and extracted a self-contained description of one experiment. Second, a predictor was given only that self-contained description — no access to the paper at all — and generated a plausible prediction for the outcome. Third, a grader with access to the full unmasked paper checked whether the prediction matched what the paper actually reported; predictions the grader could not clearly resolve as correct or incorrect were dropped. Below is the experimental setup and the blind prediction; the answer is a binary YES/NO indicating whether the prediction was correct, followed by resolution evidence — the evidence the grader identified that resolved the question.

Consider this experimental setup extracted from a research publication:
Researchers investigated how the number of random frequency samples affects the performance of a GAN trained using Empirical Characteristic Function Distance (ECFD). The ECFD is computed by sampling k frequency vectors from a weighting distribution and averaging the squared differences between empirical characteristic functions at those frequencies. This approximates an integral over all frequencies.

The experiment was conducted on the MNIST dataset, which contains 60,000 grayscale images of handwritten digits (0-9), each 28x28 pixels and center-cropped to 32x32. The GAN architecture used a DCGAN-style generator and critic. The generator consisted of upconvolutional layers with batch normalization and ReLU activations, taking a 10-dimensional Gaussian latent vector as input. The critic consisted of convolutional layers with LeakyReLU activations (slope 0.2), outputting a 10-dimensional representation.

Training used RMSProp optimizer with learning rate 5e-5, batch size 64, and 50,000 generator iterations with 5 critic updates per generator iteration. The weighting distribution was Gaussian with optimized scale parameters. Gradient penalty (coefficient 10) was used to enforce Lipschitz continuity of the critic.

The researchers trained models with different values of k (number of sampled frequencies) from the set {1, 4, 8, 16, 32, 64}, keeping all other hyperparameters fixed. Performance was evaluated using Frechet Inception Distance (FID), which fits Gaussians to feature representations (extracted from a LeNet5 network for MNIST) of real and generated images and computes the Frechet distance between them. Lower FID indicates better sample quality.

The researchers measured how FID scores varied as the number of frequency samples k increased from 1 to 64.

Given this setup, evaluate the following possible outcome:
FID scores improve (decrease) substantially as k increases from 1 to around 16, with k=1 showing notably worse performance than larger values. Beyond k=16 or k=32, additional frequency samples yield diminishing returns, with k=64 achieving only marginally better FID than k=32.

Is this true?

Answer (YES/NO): NO